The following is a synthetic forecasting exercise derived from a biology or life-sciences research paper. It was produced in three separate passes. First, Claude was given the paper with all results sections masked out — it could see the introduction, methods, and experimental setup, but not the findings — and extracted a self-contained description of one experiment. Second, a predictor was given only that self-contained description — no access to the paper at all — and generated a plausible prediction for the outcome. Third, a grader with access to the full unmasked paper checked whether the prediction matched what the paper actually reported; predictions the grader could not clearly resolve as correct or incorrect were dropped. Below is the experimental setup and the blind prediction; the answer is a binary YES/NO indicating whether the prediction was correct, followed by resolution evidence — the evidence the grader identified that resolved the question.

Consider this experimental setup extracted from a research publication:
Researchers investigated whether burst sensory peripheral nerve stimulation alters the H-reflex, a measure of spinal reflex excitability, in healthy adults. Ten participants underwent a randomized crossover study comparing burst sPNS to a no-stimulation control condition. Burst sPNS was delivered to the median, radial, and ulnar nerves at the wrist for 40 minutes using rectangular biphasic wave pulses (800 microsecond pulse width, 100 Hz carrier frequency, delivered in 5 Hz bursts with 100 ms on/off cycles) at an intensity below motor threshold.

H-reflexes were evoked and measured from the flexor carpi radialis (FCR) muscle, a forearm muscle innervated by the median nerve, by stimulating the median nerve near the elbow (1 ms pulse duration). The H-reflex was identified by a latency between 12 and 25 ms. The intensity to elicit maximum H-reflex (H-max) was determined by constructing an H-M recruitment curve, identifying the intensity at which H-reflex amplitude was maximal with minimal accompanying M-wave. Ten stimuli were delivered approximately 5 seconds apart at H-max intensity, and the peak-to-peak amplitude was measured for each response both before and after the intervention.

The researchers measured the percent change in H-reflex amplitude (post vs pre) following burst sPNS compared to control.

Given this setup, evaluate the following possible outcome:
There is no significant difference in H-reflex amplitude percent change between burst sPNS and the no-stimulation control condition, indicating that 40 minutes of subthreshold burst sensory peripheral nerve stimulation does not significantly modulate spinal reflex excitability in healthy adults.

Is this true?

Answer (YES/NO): YES